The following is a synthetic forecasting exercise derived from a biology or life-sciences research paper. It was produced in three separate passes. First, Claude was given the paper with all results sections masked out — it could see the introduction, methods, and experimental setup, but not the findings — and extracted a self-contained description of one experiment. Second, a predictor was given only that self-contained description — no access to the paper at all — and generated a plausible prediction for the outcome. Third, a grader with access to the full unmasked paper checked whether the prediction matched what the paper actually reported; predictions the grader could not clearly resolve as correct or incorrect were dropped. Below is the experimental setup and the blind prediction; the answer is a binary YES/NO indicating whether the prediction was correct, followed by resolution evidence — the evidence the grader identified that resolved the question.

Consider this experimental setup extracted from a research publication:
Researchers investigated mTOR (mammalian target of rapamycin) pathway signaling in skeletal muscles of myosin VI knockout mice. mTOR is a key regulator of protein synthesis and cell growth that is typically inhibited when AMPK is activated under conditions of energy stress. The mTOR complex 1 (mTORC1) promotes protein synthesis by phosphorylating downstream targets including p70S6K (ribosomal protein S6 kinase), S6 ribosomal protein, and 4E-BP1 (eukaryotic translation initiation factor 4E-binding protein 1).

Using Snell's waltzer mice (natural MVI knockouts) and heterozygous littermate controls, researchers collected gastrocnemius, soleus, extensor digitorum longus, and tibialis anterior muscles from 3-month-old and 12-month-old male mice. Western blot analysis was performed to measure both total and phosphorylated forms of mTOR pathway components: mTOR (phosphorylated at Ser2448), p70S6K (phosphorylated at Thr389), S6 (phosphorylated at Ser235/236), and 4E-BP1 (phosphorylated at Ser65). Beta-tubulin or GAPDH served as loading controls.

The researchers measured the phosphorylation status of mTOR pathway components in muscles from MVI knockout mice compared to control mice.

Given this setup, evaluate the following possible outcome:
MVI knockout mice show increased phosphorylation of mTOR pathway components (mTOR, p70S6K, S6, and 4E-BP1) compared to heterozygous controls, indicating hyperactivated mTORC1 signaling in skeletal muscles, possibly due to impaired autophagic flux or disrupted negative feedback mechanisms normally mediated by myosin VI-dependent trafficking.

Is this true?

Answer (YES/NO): NO